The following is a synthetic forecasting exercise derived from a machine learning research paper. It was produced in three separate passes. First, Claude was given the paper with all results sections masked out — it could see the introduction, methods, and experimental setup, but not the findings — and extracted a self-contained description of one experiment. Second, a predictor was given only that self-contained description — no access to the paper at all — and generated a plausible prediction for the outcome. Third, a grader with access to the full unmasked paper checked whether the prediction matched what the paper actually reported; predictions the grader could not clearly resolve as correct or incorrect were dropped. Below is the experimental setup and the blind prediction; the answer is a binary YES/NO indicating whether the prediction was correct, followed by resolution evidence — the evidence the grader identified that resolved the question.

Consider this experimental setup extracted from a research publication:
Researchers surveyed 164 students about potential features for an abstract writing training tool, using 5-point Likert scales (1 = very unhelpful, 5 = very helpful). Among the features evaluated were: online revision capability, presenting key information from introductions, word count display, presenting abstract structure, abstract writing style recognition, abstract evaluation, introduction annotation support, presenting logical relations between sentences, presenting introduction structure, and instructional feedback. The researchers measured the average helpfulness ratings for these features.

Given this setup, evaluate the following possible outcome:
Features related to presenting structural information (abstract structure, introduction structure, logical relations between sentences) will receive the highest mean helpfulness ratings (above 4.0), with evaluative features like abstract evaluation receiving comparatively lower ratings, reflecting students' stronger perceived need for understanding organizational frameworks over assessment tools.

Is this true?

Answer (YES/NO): NO